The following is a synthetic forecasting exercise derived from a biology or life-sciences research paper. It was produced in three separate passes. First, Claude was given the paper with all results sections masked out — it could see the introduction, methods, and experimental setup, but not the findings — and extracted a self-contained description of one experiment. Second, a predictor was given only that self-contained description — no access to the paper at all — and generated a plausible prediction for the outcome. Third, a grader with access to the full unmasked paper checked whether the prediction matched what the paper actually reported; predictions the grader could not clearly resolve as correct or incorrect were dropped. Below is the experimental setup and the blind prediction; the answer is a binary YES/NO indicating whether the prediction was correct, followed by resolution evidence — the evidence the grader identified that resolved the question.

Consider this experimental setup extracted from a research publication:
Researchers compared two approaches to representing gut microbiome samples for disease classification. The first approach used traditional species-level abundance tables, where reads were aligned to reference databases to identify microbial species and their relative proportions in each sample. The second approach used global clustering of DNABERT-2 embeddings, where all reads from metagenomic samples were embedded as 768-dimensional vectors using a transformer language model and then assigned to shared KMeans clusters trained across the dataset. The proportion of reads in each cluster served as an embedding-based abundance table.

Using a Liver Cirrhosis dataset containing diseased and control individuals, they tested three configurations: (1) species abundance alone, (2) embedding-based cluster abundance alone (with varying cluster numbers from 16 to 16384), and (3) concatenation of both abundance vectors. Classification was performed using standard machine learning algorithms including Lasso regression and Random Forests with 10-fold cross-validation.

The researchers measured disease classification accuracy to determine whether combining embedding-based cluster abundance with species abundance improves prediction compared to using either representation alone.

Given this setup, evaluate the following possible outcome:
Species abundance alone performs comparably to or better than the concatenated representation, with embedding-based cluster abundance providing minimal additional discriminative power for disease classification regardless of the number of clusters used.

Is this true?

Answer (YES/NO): NO